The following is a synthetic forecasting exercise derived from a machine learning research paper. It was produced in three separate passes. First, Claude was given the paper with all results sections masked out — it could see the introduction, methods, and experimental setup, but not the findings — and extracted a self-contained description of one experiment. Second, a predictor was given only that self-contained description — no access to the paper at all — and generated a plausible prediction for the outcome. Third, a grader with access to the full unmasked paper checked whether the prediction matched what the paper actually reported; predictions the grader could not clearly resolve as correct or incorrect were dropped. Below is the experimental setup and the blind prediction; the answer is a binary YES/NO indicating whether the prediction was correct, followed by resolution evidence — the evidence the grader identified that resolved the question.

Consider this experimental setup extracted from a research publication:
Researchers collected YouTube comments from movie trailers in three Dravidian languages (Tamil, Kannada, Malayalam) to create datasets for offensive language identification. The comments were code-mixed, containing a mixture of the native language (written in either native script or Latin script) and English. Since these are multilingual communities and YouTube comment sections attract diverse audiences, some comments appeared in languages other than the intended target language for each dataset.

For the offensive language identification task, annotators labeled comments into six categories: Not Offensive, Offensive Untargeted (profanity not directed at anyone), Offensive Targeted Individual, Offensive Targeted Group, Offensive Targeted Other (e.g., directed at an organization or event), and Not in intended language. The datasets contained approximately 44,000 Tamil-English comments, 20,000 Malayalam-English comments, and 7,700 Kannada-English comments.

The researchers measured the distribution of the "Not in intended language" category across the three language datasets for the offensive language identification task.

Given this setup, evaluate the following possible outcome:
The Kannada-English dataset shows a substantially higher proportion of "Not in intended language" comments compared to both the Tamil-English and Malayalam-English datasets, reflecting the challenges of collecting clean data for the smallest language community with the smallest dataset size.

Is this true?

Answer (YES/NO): YES